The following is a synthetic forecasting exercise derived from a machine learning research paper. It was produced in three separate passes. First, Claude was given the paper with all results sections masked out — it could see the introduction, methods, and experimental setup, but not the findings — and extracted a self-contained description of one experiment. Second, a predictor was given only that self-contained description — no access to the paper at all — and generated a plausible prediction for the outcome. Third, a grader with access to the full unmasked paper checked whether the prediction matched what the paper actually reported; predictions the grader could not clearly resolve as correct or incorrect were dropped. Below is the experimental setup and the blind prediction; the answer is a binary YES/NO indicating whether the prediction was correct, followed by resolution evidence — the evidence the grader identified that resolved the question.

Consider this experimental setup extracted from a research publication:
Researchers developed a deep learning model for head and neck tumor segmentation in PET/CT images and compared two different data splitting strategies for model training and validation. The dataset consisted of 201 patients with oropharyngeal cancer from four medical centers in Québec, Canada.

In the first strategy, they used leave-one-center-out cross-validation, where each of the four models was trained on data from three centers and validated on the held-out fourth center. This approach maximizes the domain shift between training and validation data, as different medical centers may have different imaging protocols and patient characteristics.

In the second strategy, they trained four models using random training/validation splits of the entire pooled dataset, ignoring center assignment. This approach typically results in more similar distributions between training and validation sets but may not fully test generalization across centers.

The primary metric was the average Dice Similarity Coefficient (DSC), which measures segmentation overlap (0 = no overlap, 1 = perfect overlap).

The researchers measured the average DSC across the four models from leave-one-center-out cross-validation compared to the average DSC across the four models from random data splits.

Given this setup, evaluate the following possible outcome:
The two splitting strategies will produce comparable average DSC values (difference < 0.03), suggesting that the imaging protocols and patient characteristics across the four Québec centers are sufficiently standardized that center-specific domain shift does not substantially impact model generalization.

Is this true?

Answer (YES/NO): YES